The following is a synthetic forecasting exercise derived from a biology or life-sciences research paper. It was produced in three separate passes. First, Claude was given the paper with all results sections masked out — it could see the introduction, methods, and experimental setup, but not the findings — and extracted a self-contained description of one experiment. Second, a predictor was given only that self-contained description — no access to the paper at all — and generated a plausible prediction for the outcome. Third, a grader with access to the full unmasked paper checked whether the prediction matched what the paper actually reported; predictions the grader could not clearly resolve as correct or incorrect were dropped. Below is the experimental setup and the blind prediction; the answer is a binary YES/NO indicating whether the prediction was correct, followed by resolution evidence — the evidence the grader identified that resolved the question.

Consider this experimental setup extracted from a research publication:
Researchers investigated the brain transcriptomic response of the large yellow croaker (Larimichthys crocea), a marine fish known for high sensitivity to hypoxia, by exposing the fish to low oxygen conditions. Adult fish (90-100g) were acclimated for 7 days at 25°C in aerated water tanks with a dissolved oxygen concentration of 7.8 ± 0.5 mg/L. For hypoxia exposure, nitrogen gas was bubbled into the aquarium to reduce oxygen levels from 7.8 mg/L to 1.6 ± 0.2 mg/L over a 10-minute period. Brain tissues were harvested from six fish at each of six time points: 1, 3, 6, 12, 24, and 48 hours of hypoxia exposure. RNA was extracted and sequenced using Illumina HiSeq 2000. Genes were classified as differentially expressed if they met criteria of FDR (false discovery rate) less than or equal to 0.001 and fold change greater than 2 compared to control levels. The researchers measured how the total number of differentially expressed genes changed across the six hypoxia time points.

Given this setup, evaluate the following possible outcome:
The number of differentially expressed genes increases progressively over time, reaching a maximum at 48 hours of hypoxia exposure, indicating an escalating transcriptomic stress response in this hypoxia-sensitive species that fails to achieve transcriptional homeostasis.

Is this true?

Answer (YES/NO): NO